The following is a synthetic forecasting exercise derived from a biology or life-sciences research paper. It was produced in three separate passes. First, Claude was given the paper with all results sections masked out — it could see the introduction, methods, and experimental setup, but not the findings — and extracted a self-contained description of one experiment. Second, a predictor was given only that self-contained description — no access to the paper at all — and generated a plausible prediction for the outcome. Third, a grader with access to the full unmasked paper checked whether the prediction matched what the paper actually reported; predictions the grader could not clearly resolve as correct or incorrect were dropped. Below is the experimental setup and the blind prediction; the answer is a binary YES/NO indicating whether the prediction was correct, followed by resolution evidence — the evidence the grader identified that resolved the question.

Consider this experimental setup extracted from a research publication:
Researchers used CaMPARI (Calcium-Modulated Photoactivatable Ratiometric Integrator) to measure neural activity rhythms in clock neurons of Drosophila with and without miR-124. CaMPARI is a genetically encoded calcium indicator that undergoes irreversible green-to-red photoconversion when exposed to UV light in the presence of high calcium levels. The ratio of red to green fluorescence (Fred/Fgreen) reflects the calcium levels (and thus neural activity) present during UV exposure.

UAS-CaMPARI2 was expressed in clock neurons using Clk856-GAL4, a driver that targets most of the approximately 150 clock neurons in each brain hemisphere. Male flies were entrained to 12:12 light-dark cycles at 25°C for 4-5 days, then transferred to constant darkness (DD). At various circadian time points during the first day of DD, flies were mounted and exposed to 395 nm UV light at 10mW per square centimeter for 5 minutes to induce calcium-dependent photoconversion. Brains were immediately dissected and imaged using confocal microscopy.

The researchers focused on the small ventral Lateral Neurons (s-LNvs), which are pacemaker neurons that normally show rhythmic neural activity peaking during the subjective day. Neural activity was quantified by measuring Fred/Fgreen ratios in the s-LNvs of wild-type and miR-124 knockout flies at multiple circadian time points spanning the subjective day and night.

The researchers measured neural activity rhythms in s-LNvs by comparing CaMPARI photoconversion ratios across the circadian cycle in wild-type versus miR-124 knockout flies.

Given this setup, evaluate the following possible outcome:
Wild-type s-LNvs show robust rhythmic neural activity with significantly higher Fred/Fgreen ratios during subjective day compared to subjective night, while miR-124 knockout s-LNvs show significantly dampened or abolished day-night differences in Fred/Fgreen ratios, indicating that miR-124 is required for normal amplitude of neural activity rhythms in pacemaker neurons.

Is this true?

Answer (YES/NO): NO